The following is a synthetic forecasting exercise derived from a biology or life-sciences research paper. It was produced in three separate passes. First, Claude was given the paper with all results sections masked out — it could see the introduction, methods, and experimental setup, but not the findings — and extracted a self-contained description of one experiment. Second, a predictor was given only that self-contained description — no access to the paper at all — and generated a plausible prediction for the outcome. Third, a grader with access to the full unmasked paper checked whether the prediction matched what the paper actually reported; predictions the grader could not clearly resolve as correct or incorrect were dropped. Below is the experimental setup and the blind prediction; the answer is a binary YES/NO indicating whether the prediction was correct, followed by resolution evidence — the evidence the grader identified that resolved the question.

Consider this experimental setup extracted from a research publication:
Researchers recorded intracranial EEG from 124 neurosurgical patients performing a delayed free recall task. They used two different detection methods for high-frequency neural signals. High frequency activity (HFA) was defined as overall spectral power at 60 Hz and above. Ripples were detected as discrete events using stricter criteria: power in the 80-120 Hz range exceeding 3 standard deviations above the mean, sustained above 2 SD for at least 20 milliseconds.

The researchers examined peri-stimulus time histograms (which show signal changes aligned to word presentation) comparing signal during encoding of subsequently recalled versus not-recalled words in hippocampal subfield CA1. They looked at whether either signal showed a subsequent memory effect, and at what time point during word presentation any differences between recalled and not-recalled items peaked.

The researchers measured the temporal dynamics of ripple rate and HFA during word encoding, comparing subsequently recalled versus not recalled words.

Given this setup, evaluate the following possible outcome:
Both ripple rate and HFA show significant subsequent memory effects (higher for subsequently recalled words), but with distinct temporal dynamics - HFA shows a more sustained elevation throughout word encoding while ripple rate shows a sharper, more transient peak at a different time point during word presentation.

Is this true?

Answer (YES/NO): NO